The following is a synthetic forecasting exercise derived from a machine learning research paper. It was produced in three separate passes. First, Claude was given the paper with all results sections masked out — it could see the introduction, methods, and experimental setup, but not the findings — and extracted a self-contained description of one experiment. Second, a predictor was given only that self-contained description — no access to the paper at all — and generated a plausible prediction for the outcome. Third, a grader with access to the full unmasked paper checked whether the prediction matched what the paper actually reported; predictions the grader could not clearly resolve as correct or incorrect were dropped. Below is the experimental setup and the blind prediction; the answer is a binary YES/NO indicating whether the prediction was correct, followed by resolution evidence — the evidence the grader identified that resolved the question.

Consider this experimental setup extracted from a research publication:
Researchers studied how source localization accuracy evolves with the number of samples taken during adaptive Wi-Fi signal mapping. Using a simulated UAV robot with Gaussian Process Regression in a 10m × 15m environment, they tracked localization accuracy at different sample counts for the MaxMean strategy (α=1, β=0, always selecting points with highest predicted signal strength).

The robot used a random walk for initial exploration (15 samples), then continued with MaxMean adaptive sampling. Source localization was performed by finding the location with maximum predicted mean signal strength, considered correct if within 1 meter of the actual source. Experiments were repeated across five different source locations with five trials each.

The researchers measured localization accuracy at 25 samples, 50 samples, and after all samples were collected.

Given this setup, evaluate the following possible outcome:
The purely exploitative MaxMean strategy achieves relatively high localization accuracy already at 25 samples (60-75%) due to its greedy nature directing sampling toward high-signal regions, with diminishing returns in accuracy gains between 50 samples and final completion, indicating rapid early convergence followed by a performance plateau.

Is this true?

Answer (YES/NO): NO